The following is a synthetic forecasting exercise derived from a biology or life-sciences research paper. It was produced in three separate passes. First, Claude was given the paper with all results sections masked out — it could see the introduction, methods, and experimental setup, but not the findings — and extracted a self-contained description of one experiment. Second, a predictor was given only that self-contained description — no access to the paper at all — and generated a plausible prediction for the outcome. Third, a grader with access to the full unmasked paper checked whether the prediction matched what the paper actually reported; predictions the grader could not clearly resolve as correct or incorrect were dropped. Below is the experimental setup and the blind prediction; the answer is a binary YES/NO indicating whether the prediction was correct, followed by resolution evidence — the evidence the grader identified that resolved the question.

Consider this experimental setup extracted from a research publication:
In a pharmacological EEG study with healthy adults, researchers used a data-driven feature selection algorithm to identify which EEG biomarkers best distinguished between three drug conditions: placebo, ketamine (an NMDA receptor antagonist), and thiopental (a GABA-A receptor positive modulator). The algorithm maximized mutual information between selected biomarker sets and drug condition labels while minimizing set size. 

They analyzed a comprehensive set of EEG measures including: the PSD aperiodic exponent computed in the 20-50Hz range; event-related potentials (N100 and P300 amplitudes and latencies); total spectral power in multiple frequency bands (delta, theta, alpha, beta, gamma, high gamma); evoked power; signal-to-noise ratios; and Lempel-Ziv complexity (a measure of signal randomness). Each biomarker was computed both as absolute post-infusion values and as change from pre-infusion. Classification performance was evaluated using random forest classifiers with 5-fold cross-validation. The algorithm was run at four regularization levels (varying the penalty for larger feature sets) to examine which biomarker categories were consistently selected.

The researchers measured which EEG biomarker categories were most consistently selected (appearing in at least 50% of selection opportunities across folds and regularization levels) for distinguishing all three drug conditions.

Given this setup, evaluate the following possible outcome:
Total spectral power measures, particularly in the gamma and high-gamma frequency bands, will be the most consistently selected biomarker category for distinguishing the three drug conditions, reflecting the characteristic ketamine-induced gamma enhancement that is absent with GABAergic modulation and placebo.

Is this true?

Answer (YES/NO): NO